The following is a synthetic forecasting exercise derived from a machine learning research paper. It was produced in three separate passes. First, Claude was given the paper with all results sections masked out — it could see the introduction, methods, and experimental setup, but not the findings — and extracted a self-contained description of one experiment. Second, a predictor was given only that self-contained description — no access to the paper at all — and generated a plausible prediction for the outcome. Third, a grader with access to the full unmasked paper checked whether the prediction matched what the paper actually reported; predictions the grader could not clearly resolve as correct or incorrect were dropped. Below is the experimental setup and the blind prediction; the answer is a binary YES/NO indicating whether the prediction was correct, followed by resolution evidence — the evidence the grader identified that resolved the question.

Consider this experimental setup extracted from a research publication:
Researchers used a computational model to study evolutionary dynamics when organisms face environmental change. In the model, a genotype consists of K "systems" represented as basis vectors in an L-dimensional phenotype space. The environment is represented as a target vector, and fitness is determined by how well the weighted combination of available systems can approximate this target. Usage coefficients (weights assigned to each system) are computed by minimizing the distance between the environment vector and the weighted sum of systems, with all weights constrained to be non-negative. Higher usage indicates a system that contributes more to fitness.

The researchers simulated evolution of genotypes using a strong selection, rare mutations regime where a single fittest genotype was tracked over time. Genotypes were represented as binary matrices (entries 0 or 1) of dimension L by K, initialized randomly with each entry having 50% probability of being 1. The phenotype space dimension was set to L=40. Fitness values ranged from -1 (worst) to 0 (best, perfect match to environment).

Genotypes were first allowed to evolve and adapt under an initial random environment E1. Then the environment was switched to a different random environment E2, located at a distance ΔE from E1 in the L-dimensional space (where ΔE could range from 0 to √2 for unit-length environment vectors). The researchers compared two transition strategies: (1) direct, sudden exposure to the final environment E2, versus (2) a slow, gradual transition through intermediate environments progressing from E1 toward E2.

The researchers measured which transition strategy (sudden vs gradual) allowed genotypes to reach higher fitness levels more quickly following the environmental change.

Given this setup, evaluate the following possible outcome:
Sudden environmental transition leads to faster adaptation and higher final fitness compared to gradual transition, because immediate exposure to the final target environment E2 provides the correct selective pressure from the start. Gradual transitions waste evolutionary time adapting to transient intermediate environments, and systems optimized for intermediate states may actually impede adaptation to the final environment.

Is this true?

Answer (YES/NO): NO